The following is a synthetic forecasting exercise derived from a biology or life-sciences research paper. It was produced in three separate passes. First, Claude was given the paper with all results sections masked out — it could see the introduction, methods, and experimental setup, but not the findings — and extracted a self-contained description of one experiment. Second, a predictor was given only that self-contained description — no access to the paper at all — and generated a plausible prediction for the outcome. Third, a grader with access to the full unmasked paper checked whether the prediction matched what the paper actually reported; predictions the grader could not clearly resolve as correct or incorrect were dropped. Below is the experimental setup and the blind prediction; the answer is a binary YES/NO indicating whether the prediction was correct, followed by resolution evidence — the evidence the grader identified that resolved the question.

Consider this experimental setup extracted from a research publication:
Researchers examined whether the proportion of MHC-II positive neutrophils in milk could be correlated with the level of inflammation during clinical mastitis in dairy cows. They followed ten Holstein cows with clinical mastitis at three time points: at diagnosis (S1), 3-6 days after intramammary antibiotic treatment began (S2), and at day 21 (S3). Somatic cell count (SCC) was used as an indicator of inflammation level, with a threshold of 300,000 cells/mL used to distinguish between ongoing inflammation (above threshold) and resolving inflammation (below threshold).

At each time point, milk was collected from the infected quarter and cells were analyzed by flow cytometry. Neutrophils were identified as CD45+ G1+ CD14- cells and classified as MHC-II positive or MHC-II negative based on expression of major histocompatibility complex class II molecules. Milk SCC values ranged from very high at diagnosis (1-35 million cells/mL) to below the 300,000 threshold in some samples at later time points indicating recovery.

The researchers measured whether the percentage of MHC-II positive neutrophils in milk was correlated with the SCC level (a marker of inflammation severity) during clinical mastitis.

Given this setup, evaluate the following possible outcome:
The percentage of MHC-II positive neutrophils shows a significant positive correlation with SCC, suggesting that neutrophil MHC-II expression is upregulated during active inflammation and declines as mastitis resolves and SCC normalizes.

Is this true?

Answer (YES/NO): NO